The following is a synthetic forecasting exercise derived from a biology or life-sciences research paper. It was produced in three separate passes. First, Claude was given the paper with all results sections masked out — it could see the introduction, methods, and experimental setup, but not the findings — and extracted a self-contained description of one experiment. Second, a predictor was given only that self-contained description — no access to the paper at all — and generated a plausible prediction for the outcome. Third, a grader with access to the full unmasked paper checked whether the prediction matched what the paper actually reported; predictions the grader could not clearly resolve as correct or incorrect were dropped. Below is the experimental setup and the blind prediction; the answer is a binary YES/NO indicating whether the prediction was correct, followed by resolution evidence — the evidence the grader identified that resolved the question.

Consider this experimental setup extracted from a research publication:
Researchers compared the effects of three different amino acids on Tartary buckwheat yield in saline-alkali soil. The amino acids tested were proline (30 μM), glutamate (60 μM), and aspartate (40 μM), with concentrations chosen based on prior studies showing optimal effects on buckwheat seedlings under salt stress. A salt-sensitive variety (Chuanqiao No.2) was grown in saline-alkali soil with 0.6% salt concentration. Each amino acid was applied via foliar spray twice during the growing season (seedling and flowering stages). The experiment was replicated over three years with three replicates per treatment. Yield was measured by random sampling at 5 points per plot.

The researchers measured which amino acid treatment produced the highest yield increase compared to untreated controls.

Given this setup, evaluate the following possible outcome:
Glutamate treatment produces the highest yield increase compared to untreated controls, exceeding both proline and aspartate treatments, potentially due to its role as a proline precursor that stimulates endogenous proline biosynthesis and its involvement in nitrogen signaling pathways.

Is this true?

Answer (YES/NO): YES